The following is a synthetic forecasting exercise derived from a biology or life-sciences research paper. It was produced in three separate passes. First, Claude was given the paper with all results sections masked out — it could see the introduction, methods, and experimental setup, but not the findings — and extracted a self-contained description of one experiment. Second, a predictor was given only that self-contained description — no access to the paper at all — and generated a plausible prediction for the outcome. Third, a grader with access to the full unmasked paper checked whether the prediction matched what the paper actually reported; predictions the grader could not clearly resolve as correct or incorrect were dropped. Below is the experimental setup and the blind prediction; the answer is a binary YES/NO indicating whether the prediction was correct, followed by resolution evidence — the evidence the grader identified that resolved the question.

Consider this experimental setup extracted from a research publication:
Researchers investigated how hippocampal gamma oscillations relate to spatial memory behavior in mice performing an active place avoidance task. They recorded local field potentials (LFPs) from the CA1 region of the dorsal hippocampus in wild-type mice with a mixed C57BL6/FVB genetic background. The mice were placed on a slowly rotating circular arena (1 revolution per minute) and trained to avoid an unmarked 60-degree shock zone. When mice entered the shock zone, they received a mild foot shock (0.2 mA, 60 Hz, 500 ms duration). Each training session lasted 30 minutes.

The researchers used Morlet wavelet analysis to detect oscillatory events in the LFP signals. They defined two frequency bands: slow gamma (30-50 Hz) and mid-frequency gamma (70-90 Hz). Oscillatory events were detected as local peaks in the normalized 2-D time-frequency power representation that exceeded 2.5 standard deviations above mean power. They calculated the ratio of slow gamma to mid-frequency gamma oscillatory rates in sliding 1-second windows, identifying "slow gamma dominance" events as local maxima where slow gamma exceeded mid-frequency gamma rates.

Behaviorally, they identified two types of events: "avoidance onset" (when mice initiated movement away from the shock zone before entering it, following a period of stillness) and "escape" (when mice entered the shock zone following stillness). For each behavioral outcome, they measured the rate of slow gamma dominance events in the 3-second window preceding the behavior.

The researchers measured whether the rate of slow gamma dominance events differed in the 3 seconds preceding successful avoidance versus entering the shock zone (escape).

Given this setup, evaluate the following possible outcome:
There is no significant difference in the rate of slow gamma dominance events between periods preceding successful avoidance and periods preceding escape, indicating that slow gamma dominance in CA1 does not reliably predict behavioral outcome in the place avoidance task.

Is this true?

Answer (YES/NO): NO